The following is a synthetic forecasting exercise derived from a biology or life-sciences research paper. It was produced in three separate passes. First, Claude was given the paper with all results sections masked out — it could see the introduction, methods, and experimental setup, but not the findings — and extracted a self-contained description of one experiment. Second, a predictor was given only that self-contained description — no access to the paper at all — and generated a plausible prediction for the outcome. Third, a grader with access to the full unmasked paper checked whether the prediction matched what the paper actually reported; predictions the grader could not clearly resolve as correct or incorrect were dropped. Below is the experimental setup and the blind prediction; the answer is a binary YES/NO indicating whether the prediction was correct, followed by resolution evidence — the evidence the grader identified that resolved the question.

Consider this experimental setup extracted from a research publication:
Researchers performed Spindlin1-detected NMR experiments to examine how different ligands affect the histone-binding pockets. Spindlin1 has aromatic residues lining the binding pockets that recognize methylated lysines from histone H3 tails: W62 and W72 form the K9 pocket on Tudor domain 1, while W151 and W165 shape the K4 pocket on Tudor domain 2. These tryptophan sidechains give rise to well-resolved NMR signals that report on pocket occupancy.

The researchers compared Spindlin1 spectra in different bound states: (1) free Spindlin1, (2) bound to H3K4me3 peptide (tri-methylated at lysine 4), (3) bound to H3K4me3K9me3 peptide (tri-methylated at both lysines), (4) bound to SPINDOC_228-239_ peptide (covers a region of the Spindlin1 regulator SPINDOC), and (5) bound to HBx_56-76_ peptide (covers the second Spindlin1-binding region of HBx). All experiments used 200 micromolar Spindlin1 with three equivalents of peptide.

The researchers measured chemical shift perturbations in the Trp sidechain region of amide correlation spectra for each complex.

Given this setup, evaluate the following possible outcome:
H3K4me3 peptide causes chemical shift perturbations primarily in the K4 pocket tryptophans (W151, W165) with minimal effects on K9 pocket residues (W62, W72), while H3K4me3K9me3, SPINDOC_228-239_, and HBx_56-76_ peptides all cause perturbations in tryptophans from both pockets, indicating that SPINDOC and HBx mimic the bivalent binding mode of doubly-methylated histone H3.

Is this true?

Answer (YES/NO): NO